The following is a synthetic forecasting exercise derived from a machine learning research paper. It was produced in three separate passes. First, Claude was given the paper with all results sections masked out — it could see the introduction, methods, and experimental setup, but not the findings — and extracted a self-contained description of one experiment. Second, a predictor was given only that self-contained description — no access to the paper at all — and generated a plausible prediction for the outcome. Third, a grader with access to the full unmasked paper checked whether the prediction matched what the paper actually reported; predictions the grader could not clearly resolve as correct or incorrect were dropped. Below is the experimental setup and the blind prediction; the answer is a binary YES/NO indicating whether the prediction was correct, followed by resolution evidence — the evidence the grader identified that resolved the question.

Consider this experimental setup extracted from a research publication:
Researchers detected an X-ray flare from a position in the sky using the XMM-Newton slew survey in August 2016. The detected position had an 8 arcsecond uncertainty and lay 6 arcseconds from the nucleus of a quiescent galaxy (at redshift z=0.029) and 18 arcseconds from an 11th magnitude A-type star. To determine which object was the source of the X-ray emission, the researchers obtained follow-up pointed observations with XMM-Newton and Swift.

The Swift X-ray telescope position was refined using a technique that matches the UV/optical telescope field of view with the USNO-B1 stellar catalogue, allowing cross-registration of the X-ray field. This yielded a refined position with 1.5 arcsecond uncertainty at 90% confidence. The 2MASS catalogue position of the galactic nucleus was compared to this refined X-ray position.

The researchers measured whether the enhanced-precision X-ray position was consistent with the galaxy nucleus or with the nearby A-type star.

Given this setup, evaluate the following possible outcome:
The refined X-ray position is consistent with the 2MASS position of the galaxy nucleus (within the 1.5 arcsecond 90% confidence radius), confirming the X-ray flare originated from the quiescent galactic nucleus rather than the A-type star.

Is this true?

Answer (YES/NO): YES